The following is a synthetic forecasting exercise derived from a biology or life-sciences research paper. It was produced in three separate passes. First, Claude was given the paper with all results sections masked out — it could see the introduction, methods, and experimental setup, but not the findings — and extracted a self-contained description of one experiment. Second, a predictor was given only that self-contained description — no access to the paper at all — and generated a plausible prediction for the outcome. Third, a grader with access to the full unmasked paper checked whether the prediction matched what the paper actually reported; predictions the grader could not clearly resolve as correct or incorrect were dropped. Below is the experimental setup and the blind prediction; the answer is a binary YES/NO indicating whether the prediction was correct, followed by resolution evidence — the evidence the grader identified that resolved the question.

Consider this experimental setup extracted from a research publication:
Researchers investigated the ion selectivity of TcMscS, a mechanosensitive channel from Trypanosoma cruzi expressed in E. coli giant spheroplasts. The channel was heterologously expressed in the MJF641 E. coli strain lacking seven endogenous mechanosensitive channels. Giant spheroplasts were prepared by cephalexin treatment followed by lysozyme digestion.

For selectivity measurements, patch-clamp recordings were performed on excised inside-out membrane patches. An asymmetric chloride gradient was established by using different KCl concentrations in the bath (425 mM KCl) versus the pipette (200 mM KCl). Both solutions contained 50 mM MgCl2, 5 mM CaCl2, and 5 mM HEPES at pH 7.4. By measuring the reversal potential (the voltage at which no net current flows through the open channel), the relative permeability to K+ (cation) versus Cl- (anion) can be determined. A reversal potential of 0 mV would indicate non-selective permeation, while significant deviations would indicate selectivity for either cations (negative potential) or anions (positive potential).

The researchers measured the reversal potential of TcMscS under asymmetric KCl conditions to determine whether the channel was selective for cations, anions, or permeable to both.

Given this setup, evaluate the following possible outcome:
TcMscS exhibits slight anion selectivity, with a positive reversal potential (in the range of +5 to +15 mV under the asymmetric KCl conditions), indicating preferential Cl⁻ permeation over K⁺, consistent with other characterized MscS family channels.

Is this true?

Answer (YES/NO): NO